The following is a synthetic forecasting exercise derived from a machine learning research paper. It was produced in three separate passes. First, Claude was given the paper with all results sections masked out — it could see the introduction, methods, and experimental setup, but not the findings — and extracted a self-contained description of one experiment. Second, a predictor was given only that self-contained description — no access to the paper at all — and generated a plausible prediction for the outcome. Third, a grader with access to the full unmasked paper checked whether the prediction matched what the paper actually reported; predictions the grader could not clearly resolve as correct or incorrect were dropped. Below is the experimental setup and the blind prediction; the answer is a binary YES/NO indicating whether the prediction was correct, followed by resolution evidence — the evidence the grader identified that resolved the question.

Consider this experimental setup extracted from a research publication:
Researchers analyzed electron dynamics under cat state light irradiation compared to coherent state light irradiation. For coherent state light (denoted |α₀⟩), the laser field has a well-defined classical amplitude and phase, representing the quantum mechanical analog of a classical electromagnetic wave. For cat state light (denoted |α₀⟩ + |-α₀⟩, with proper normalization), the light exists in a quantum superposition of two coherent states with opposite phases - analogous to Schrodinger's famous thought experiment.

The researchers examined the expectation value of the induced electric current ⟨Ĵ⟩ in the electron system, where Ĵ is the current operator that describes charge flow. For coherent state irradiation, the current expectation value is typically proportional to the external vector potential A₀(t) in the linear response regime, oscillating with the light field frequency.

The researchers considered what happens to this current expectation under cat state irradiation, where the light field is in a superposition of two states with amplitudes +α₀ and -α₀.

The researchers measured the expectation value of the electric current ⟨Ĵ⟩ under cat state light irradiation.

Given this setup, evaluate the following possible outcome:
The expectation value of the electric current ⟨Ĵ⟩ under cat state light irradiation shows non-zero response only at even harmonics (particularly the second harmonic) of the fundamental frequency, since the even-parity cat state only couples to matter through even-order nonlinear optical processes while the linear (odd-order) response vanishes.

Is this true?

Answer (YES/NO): NO